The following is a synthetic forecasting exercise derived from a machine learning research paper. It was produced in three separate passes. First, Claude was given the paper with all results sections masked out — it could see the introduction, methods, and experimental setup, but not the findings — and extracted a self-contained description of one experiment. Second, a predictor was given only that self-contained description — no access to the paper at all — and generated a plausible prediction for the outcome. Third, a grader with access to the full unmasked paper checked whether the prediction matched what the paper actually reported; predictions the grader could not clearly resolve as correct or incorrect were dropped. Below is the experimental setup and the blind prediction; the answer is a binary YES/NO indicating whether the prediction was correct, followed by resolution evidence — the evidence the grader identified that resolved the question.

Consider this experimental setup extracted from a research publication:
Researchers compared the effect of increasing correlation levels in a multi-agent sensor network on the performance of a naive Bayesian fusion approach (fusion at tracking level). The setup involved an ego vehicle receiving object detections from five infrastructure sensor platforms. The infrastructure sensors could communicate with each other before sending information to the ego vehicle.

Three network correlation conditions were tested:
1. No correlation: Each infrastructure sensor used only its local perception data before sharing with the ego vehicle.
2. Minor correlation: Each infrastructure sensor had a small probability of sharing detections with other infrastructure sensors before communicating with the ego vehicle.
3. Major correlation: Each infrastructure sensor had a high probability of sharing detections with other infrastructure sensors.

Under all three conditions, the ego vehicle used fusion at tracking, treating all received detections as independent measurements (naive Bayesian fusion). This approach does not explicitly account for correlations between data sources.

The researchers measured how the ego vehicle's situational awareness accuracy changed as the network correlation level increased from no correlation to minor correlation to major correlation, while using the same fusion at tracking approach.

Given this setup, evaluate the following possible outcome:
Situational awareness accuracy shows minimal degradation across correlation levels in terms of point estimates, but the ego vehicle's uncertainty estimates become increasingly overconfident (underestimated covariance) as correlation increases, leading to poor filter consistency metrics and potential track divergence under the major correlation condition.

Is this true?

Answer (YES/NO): NO